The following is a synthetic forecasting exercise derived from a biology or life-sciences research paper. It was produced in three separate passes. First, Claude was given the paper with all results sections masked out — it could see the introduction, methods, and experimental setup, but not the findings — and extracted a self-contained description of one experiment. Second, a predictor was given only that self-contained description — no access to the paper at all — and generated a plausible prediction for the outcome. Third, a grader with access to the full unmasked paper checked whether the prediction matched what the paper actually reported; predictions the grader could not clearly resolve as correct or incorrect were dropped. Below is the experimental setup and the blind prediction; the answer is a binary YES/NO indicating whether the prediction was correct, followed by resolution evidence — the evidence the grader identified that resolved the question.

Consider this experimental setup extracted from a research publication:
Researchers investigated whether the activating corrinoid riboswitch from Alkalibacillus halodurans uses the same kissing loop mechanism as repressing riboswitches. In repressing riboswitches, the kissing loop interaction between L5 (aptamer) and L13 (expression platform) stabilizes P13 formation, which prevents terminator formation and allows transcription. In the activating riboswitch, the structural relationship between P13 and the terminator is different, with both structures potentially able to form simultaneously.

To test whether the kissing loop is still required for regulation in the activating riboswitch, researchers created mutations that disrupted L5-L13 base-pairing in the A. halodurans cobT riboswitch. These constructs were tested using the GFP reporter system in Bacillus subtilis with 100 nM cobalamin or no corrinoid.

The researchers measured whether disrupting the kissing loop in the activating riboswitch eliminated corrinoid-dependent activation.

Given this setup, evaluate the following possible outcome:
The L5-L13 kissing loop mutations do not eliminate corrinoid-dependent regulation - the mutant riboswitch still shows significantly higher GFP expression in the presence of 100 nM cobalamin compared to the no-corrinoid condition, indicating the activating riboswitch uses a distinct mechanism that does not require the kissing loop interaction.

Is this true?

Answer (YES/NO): NO